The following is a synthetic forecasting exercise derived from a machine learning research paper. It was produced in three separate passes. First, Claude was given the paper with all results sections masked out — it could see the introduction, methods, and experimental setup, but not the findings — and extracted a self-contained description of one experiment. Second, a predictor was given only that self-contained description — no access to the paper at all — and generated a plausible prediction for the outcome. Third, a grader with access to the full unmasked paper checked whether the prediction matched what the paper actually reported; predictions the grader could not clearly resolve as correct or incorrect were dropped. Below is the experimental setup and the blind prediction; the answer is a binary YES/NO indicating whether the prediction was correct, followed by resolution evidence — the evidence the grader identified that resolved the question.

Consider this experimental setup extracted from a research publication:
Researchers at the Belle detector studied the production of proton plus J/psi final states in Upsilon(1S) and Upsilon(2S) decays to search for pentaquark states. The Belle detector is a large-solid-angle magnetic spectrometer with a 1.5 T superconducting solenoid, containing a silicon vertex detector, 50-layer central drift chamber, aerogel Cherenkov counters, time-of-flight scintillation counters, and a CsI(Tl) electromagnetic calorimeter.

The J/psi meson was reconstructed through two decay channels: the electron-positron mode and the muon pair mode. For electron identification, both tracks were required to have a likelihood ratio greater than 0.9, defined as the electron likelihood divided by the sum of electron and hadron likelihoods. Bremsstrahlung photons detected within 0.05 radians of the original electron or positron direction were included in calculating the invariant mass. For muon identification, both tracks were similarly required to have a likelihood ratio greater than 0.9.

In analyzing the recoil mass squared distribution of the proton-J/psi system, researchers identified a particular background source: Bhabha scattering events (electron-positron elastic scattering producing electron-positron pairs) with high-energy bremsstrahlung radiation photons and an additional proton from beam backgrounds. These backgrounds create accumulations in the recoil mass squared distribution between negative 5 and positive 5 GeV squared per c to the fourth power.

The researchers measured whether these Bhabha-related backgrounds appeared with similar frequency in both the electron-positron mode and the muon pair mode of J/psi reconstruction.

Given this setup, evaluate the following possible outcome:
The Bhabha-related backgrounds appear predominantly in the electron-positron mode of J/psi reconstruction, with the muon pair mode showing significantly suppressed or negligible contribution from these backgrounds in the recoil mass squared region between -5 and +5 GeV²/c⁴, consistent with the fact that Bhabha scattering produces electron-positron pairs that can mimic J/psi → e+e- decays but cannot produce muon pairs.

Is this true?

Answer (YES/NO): YES